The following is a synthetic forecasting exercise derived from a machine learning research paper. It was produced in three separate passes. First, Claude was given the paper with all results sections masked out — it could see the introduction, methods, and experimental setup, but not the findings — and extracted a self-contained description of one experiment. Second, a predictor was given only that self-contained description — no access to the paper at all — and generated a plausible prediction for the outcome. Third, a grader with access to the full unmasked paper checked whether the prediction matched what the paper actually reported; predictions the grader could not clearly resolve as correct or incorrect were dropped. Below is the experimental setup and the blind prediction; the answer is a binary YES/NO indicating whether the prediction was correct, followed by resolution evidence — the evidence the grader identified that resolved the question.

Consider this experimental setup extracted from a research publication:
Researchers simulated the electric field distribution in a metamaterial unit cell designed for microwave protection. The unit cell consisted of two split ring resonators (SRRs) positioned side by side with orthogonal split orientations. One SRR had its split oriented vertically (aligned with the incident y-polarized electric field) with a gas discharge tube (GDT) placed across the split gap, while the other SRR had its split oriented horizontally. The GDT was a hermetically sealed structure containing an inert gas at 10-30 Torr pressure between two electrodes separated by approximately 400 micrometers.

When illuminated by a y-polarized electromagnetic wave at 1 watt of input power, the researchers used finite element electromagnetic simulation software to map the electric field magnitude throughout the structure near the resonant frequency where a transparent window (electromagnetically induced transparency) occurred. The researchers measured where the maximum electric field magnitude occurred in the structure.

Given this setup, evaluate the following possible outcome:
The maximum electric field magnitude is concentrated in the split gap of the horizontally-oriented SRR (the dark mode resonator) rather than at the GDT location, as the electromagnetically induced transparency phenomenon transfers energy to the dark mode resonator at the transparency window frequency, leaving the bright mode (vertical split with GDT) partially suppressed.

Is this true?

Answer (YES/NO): NO